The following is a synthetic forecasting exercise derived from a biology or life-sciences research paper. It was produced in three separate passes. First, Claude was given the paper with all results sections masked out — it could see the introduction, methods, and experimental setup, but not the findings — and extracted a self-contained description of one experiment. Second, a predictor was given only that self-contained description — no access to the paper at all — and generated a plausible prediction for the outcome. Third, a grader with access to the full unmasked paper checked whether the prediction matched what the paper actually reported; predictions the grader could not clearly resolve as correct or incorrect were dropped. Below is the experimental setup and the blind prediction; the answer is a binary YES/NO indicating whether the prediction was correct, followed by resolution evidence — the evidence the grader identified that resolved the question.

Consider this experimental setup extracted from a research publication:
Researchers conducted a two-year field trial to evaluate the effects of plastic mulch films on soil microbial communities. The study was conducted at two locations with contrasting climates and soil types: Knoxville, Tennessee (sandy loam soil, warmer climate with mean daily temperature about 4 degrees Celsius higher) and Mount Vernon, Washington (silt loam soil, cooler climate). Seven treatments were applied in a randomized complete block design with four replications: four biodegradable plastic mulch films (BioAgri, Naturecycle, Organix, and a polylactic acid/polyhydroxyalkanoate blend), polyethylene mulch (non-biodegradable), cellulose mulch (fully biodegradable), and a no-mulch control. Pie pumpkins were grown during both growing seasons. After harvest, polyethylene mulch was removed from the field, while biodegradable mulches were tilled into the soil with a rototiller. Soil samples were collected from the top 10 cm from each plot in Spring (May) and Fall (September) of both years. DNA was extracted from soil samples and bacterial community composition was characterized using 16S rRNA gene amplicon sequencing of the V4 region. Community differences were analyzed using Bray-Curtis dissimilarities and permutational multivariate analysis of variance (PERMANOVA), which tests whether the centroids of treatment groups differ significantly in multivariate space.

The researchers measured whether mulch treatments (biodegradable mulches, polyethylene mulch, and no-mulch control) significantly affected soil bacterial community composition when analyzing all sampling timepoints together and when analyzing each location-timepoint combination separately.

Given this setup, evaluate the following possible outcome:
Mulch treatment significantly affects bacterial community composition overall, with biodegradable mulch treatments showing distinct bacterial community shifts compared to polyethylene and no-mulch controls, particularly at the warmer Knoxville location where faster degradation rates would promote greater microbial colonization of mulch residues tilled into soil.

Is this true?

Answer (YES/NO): NO